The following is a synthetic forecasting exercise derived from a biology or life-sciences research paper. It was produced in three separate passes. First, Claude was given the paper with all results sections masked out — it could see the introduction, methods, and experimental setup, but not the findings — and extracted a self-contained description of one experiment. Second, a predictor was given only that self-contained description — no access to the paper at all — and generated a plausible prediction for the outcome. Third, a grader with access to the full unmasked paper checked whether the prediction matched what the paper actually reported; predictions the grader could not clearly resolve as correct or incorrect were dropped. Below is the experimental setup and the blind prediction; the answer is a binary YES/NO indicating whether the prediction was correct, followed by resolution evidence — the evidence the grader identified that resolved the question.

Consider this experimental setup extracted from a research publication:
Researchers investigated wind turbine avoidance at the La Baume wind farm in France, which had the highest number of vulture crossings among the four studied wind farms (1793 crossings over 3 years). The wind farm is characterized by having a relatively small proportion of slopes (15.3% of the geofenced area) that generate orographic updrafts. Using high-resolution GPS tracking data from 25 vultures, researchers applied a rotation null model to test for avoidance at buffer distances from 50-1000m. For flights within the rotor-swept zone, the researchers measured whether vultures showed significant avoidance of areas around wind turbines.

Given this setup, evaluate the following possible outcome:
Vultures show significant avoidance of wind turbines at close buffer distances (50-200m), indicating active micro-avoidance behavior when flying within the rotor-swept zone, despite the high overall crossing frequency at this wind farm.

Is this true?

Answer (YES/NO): NO